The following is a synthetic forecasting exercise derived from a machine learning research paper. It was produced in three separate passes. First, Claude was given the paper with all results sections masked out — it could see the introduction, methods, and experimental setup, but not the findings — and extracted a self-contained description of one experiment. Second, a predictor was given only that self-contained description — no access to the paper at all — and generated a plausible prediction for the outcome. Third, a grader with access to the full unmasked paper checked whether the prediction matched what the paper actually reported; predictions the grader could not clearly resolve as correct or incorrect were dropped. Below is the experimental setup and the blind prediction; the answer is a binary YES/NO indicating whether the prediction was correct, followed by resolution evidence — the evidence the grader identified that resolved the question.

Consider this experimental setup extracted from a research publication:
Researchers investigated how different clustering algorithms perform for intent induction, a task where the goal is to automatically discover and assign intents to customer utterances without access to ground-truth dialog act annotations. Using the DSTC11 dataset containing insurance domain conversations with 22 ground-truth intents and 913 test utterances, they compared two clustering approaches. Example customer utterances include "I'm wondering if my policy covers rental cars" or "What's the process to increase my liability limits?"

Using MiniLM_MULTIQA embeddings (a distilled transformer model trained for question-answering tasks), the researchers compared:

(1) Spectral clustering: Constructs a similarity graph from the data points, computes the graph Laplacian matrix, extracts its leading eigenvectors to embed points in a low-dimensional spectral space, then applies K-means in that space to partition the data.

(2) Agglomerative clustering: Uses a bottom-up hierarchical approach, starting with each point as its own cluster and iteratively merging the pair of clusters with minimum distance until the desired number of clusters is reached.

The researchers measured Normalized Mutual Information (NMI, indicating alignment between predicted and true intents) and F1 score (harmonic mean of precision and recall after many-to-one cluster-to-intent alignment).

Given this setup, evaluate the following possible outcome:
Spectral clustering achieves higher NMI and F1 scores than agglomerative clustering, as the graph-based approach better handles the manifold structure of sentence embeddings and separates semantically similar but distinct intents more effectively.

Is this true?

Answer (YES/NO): NO